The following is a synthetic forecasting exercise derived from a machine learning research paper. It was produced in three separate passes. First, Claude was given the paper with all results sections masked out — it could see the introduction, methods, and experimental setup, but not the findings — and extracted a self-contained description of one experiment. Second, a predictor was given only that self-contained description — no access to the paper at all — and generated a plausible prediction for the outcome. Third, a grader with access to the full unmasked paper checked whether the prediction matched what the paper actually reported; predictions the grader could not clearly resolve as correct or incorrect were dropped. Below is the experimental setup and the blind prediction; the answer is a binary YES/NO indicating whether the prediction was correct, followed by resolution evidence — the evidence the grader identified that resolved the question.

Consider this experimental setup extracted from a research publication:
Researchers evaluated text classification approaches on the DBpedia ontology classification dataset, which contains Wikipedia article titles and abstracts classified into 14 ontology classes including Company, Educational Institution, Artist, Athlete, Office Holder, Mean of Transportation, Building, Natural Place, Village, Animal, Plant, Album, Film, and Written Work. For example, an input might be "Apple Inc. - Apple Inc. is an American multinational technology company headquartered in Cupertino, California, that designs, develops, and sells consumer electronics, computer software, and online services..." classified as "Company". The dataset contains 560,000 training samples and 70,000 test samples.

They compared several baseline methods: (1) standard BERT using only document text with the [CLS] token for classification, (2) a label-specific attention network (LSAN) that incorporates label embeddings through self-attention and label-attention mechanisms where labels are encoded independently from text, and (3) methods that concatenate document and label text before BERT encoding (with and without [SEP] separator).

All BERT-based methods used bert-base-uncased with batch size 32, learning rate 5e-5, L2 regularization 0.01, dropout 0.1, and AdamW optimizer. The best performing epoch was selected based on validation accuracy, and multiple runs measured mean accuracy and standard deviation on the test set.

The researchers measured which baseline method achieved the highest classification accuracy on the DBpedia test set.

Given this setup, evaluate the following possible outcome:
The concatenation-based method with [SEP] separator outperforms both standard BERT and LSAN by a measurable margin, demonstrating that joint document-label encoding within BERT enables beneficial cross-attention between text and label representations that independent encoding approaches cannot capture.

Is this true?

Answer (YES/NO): NO